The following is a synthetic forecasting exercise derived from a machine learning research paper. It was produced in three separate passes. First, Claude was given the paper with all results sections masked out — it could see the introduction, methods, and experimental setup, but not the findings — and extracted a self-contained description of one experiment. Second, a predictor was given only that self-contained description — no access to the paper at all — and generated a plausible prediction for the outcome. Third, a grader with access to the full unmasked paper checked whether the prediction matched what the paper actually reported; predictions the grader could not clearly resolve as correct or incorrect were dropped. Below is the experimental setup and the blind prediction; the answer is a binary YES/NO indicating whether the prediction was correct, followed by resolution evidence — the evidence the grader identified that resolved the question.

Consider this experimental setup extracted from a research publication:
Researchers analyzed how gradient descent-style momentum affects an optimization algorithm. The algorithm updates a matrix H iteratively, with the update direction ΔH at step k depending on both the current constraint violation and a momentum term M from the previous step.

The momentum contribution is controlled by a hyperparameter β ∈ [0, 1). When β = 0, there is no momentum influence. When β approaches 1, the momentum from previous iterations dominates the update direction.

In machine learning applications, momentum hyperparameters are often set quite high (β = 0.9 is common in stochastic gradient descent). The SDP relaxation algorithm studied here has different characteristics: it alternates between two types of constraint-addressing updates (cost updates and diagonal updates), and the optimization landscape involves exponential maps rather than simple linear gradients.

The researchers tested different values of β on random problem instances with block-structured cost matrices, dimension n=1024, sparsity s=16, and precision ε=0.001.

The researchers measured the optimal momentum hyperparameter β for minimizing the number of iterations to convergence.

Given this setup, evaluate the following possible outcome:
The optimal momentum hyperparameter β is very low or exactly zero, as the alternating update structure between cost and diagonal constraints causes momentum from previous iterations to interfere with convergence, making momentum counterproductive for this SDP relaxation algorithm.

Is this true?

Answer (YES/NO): NO